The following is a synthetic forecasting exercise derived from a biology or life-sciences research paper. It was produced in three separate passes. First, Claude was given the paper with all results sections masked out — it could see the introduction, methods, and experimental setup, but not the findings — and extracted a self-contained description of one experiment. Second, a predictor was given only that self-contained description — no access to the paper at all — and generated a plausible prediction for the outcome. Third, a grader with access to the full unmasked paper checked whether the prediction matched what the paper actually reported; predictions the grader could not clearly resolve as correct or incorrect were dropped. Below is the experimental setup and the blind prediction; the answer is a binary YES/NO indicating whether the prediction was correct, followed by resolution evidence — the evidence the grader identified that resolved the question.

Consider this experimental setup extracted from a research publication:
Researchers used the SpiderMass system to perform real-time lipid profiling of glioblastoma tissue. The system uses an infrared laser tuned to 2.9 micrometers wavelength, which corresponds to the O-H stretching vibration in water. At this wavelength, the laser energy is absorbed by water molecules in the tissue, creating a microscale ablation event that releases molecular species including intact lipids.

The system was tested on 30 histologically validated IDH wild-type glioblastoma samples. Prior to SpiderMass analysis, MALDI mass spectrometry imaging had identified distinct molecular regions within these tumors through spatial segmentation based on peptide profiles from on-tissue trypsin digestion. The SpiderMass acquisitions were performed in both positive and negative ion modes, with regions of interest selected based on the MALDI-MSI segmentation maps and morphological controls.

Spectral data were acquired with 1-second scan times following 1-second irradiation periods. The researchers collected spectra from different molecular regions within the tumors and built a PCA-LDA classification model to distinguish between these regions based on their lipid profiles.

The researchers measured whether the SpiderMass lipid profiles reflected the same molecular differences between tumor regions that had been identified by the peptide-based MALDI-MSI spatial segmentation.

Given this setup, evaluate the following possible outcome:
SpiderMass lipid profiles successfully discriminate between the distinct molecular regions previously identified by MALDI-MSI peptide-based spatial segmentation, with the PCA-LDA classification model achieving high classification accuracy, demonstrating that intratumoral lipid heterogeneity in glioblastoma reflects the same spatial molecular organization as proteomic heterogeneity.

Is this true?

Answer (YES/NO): YES